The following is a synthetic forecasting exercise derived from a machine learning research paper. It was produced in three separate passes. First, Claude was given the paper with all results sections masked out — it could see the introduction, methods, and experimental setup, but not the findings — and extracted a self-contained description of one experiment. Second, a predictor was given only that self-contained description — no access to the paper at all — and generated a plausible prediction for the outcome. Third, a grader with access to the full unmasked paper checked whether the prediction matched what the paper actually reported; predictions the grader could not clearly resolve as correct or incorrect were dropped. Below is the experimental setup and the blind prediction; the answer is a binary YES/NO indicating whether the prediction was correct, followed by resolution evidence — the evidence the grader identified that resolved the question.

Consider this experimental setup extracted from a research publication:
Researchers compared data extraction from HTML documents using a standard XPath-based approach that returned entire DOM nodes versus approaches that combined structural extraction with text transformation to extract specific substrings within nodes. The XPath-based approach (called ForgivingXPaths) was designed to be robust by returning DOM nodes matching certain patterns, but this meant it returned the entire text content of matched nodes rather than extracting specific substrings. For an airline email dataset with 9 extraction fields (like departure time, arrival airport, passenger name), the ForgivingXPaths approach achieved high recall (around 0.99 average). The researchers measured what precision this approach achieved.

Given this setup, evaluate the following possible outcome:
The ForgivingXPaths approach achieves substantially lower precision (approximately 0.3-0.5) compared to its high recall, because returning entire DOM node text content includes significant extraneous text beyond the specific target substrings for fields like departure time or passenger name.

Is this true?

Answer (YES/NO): NO